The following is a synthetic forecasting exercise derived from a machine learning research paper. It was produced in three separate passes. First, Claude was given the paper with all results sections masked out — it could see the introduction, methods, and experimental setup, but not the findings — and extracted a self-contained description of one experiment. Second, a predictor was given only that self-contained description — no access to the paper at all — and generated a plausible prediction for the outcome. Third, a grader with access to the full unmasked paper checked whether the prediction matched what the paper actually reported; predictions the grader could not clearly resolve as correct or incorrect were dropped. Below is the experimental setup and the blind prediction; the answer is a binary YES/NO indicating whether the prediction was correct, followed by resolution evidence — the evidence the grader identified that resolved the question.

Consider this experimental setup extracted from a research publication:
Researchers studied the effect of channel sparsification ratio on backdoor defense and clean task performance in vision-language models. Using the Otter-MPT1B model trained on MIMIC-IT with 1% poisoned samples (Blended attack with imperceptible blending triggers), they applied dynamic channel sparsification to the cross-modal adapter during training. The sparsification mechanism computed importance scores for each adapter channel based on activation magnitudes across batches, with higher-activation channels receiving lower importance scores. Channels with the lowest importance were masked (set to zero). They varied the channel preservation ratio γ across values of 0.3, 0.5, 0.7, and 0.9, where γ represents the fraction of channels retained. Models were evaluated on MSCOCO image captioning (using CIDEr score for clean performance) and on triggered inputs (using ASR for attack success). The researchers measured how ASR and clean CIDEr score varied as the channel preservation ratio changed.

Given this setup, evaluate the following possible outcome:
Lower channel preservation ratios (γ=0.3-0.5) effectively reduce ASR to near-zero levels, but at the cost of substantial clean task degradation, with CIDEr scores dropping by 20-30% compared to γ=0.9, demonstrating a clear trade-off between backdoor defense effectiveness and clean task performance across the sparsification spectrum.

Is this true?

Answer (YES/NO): NO